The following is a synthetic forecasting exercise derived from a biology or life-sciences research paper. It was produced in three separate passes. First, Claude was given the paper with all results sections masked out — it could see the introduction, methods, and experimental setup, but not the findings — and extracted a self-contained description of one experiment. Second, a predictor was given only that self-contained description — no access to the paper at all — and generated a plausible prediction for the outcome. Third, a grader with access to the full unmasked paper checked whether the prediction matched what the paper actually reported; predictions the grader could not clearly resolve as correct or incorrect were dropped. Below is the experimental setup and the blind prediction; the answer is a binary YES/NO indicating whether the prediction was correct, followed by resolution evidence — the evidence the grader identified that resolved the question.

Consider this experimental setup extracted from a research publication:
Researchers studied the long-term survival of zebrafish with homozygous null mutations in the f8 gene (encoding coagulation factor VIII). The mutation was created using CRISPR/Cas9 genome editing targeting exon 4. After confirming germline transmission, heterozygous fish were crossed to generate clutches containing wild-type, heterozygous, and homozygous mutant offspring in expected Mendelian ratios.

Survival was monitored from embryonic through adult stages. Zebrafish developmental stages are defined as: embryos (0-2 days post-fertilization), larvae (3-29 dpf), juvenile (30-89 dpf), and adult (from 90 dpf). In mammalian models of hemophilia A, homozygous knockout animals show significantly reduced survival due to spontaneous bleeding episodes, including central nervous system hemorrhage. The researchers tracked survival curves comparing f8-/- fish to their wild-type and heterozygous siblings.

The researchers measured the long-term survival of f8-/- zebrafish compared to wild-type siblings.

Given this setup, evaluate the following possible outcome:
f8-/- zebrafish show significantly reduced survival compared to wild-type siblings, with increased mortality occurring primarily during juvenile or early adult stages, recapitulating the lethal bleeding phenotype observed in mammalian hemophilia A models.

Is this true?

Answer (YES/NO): NO